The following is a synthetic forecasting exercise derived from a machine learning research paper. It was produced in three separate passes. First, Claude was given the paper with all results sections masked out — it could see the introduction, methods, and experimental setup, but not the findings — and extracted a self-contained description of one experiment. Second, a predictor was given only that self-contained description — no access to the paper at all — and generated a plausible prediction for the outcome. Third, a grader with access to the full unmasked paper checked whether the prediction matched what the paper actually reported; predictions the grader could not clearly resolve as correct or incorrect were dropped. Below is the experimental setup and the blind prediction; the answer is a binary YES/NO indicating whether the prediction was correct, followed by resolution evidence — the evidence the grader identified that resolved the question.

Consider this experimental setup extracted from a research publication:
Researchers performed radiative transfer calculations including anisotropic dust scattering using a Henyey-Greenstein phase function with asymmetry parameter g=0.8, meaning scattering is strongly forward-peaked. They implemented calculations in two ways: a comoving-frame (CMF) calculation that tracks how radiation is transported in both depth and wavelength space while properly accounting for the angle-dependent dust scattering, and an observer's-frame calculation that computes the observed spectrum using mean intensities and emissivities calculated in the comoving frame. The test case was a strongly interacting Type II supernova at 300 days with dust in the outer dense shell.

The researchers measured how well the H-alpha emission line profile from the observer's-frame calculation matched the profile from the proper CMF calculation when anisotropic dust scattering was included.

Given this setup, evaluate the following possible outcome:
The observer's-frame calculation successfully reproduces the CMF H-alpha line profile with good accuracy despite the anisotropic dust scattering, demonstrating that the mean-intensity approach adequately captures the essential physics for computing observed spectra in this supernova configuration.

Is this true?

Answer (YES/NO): NO